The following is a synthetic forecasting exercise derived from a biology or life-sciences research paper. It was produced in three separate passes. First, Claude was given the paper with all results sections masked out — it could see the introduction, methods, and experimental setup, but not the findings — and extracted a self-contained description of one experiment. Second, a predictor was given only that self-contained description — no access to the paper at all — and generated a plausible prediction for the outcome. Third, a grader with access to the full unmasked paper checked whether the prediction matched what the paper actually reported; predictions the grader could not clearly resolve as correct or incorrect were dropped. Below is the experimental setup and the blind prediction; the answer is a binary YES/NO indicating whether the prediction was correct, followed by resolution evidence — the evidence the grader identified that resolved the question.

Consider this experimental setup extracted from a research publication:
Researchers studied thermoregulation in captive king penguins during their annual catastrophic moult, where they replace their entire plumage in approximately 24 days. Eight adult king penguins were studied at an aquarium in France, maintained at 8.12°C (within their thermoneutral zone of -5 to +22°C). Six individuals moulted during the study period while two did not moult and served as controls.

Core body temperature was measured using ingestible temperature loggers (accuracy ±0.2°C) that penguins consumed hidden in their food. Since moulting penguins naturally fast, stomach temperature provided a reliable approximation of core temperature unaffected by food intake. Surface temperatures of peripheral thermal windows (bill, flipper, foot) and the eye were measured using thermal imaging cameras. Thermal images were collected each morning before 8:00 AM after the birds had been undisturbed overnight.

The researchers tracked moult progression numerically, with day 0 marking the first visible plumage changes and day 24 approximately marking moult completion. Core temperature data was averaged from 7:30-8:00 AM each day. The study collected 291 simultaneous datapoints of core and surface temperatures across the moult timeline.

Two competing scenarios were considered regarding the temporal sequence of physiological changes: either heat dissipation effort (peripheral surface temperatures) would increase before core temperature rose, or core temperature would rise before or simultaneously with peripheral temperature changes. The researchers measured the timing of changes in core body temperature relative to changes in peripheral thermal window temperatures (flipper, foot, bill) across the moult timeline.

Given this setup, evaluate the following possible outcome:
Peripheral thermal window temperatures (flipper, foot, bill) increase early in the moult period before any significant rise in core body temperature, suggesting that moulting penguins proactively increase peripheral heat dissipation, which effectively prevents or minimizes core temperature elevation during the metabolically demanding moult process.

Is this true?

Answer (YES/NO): NO